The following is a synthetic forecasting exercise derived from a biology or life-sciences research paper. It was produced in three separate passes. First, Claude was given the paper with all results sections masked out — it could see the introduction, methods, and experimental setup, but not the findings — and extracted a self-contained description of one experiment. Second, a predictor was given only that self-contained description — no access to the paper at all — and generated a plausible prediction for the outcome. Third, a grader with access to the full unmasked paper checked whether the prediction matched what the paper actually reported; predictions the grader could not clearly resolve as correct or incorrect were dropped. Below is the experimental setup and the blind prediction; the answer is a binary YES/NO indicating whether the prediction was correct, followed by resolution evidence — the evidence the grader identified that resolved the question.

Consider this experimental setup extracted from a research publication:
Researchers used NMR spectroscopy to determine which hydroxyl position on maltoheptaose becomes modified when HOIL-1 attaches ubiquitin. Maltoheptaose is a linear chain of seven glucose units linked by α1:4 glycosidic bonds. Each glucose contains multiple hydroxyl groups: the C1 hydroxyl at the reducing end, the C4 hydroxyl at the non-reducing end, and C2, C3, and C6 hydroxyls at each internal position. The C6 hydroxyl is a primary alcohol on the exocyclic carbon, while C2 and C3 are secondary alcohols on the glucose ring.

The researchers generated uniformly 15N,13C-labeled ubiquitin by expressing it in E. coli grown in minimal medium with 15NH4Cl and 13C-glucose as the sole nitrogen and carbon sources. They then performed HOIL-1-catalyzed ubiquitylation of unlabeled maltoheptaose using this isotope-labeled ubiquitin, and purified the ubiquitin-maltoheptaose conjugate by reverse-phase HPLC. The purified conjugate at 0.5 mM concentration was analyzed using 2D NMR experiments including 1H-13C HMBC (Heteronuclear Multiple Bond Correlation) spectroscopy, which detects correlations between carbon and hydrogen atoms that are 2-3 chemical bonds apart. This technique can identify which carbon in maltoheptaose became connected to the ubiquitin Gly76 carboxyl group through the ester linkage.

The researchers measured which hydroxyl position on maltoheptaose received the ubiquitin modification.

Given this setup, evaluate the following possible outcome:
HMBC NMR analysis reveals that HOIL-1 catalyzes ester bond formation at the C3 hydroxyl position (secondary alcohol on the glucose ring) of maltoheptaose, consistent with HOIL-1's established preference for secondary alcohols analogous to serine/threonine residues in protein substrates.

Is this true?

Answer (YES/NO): NO